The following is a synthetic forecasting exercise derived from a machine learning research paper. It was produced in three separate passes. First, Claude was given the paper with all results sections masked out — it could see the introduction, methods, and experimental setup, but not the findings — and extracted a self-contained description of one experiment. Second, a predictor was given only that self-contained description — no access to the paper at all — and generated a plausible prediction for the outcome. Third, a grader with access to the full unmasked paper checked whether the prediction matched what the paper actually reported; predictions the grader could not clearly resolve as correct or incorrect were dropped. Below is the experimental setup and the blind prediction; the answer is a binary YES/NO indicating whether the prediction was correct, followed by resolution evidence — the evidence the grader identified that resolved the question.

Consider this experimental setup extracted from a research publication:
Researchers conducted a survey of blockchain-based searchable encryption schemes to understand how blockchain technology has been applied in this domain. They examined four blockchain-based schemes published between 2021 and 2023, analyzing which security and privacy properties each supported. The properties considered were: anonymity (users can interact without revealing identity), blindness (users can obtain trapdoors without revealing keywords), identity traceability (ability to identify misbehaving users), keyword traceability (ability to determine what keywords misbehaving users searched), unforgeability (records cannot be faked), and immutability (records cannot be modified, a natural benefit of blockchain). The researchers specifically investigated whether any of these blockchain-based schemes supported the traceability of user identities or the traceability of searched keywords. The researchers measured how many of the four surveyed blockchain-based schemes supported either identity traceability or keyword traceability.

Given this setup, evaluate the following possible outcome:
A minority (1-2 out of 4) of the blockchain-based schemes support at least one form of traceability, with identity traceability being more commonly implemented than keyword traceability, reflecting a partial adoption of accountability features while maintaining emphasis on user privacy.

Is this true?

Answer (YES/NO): NO